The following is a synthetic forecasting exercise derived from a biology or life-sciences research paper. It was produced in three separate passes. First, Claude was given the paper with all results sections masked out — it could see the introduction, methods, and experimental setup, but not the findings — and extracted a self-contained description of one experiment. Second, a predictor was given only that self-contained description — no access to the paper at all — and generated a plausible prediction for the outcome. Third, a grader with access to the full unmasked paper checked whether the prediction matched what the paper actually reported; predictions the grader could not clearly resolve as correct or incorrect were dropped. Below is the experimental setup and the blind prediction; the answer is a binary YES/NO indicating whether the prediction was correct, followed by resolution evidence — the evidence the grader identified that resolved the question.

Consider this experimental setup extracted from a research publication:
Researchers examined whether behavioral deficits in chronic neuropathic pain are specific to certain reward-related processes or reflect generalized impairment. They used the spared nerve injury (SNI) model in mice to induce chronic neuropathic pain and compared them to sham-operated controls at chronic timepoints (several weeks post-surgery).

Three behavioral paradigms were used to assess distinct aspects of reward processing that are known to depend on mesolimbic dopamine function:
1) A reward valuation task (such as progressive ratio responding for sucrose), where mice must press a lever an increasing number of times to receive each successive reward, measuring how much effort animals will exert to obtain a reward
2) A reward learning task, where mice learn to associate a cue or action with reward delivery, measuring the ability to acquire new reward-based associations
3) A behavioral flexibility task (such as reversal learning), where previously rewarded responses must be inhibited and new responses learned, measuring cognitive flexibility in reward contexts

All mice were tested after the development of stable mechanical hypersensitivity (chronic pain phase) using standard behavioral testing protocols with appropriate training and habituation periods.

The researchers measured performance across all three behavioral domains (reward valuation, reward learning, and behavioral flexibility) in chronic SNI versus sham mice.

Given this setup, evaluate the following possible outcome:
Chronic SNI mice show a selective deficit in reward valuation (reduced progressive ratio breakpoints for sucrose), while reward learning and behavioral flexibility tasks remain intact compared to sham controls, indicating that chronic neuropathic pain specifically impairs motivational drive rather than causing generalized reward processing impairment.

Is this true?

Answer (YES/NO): YES